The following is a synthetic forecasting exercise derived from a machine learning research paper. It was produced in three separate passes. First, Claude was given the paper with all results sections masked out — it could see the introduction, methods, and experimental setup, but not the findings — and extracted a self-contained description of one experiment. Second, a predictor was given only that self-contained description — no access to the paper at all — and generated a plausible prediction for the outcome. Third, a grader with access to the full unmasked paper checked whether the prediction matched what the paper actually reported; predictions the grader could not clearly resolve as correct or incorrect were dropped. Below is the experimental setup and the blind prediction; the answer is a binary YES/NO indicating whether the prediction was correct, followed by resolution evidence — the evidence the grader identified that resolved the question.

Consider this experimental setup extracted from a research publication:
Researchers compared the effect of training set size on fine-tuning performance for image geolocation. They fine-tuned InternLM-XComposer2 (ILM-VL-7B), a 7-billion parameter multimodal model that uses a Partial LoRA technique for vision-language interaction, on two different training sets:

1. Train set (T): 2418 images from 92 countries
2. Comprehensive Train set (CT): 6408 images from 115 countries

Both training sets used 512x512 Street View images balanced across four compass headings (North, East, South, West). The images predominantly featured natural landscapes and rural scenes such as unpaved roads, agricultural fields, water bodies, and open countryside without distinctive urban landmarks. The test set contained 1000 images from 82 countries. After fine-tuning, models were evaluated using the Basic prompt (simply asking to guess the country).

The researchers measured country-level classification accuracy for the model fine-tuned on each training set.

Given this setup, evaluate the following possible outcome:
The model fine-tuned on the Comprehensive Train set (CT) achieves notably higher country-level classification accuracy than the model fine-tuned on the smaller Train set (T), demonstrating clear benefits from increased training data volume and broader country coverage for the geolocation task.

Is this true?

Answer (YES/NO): NO